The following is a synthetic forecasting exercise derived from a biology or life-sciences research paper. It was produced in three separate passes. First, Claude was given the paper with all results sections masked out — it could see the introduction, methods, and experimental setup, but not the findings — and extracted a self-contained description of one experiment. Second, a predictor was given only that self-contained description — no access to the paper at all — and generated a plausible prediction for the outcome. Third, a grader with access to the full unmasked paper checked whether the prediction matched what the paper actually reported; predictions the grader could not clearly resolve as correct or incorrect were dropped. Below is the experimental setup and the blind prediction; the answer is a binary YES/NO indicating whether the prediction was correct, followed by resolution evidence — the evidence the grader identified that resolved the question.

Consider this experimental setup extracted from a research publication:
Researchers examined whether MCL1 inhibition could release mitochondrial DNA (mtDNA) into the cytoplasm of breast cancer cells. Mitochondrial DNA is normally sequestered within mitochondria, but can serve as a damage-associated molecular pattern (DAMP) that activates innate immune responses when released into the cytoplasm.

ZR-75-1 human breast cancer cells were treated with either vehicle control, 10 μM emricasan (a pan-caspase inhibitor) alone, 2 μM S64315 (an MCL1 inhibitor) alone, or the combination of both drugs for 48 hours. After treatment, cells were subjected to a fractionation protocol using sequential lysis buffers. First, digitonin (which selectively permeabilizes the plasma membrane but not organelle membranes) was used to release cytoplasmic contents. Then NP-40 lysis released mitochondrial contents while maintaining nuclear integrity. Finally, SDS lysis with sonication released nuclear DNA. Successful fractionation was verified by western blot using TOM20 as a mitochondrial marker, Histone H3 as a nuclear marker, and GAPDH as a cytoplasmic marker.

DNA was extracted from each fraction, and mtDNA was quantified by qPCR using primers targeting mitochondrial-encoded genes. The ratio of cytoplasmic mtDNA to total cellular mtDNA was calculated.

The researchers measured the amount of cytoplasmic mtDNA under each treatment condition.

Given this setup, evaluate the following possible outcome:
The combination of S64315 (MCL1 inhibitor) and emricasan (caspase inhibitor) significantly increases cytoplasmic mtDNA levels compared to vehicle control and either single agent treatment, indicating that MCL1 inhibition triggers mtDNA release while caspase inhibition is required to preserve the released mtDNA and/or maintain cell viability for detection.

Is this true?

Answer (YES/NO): NO